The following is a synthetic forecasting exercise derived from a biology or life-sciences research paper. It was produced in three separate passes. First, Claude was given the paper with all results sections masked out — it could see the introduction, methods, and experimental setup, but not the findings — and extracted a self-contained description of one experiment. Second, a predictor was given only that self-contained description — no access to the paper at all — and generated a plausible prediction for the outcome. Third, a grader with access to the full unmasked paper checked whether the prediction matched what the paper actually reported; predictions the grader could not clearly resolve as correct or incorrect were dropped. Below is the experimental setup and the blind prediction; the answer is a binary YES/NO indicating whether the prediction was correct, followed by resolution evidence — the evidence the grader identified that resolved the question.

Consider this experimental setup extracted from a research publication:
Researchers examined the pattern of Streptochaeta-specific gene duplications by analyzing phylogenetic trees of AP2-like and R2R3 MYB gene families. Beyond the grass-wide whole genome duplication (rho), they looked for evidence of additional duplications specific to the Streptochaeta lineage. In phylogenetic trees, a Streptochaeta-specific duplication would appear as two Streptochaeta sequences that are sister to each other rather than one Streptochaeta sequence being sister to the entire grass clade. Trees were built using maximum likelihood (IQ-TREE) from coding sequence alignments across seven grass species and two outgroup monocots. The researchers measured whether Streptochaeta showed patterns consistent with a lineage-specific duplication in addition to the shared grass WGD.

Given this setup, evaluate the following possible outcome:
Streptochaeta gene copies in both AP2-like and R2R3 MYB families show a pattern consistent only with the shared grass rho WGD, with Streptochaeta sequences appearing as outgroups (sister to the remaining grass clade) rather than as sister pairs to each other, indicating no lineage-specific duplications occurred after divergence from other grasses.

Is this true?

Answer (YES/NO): NO